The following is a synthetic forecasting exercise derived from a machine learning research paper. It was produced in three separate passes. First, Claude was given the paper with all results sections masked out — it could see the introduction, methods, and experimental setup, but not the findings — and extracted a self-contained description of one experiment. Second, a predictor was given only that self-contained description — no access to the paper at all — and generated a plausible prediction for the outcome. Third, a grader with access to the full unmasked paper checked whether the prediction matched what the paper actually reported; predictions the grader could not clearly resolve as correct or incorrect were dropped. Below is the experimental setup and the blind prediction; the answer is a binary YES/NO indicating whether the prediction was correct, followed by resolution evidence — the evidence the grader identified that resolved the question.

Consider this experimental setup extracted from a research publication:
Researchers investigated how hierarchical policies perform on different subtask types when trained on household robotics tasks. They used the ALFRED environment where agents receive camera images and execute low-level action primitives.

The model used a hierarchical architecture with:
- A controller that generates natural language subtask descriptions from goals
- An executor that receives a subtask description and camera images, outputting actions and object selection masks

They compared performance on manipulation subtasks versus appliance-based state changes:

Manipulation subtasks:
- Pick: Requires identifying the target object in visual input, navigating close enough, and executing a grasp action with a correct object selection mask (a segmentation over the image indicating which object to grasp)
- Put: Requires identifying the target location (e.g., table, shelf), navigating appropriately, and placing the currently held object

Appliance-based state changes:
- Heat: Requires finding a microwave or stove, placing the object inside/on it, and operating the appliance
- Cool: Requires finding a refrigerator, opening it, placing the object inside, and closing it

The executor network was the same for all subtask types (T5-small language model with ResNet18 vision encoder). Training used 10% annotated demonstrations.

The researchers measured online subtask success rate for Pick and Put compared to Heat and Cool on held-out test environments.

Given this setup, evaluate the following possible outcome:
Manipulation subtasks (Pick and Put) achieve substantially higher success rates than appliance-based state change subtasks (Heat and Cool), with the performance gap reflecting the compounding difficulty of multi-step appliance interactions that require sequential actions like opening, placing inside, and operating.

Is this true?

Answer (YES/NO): NO